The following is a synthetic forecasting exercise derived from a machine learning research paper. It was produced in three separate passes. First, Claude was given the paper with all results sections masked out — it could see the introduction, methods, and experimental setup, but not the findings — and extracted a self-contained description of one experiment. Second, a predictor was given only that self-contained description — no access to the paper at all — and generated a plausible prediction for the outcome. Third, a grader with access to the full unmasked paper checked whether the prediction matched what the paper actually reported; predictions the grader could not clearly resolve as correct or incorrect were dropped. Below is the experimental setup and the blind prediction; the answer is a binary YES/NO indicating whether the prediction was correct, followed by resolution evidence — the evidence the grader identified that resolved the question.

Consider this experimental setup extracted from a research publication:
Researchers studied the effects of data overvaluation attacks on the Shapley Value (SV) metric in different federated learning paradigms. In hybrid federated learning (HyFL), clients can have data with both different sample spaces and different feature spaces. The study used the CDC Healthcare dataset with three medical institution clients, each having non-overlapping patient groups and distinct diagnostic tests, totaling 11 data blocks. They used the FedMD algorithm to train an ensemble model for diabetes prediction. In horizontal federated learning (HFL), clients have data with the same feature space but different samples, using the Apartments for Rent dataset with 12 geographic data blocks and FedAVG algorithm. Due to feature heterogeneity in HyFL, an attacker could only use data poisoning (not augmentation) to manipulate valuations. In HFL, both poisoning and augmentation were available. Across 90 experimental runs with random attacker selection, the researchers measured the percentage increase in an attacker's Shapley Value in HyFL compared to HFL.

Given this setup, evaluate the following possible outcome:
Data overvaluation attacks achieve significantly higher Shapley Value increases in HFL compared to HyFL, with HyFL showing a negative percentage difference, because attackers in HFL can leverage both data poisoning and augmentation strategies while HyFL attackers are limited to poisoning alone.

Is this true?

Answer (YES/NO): NO